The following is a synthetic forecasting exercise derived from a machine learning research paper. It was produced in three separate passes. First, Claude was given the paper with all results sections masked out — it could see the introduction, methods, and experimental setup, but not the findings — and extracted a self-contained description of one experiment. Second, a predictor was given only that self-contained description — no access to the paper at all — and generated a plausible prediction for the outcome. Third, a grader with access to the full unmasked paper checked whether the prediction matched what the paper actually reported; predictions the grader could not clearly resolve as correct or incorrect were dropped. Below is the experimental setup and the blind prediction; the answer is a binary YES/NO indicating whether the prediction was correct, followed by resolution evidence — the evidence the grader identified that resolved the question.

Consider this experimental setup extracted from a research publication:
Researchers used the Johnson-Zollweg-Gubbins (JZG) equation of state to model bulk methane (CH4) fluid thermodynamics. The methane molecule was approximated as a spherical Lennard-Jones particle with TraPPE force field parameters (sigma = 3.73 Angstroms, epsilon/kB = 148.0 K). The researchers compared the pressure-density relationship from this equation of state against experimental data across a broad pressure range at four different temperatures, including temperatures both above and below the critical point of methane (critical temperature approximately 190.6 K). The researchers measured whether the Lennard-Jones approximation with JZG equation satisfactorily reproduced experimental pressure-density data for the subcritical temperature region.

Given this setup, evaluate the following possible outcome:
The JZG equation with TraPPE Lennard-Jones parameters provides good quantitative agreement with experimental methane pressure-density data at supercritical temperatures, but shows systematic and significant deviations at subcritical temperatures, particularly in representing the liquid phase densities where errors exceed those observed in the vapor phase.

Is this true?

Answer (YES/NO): NO